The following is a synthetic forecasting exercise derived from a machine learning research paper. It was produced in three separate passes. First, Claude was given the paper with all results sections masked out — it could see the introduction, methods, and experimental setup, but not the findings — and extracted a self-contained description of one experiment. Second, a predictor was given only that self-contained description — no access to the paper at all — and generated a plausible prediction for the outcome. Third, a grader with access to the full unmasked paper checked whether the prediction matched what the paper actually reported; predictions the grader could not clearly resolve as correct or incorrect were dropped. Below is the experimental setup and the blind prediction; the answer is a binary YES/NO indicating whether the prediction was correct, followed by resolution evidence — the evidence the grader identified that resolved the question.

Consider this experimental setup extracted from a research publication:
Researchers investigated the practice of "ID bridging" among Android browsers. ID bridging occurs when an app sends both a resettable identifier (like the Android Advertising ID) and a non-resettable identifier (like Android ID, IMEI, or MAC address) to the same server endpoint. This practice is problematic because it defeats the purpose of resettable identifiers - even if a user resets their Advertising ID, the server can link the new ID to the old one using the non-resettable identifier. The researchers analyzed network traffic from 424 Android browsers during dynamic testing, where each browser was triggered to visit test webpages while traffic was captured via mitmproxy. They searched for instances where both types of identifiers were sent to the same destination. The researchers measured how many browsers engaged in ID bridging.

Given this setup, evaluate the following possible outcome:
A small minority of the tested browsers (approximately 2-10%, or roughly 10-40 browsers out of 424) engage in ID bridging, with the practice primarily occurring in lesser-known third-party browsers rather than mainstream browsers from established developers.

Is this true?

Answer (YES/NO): NO